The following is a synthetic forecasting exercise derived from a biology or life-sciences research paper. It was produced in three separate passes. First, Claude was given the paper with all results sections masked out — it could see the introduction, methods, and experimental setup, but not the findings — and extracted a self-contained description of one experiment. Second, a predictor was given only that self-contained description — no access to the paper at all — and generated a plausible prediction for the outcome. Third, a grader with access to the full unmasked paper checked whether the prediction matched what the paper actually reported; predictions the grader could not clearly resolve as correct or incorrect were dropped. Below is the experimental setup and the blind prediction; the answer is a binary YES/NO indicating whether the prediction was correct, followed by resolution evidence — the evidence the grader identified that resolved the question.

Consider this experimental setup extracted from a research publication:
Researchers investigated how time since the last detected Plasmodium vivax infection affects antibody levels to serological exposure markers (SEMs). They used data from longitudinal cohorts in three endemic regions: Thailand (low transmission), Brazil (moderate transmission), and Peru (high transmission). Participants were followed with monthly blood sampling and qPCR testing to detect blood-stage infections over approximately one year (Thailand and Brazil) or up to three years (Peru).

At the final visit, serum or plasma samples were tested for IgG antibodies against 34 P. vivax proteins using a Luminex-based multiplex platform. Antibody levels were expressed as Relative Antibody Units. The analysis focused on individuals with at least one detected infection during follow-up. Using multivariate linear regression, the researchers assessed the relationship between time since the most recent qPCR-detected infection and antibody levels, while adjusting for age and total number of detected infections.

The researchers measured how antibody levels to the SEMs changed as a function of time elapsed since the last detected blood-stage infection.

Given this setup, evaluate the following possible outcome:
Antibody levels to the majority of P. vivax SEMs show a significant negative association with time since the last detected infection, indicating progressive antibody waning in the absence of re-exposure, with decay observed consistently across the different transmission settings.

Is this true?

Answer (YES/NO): YES